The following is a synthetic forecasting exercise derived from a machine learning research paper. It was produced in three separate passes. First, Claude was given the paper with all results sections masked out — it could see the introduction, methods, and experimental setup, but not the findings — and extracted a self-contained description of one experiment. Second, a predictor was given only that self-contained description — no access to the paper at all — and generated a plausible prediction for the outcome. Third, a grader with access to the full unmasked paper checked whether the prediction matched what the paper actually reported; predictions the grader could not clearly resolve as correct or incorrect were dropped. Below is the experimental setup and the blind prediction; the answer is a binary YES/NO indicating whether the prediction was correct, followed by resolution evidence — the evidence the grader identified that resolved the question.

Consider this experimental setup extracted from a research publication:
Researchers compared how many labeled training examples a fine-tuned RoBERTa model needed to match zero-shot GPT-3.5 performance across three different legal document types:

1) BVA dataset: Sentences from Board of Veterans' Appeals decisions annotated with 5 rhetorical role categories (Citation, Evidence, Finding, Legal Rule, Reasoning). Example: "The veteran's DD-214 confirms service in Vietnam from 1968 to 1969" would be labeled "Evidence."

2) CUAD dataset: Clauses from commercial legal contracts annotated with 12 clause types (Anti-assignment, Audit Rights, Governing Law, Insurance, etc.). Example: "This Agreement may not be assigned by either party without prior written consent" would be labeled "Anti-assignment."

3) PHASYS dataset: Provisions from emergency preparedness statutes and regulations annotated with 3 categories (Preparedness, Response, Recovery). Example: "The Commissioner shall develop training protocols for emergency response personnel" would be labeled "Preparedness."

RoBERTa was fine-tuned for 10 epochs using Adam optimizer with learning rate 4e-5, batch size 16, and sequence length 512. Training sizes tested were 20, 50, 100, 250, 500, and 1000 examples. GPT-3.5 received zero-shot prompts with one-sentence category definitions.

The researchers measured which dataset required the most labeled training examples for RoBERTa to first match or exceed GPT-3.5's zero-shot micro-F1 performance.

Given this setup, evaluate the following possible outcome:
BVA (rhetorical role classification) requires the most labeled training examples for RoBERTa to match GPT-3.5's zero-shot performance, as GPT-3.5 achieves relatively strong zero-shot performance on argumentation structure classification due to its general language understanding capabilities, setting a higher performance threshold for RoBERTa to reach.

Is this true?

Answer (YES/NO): NO